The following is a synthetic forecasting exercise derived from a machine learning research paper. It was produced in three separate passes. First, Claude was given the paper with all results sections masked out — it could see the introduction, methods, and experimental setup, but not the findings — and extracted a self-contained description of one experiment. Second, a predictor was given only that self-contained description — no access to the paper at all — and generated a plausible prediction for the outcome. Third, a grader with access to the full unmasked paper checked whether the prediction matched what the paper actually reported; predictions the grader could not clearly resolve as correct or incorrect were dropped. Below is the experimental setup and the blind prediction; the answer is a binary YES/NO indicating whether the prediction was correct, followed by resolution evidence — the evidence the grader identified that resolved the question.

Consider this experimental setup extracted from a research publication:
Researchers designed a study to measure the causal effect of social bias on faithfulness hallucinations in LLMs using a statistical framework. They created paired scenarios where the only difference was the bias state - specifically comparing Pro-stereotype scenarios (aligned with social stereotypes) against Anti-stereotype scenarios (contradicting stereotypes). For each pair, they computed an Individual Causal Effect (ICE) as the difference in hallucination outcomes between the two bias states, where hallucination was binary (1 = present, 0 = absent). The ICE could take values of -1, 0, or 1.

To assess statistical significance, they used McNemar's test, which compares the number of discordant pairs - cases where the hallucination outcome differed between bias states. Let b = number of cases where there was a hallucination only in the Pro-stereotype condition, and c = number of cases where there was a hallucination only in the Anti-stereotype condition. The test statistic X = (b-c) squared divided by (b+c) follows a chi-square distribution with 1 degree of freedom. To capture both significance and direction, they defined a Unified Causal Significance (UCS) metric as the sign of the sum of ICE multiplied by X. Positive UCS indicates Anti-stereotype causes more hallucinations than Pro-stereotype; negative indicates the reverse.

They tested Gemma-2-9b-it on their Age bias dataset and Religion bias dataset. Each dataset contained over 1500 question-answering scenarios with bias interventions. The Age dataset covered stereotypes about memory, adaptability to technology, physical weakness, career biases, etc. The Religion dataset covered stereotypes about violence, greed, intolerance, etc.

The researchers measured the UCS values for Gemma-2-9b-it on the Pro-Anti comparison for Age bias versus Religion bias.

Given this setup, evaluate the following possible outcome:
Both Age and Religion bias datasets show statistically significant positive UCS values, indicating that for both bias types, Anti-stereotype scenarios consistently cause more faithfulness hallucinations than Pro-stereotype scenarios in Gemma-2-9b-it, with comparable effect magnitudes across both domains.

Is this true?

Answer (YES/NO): NO